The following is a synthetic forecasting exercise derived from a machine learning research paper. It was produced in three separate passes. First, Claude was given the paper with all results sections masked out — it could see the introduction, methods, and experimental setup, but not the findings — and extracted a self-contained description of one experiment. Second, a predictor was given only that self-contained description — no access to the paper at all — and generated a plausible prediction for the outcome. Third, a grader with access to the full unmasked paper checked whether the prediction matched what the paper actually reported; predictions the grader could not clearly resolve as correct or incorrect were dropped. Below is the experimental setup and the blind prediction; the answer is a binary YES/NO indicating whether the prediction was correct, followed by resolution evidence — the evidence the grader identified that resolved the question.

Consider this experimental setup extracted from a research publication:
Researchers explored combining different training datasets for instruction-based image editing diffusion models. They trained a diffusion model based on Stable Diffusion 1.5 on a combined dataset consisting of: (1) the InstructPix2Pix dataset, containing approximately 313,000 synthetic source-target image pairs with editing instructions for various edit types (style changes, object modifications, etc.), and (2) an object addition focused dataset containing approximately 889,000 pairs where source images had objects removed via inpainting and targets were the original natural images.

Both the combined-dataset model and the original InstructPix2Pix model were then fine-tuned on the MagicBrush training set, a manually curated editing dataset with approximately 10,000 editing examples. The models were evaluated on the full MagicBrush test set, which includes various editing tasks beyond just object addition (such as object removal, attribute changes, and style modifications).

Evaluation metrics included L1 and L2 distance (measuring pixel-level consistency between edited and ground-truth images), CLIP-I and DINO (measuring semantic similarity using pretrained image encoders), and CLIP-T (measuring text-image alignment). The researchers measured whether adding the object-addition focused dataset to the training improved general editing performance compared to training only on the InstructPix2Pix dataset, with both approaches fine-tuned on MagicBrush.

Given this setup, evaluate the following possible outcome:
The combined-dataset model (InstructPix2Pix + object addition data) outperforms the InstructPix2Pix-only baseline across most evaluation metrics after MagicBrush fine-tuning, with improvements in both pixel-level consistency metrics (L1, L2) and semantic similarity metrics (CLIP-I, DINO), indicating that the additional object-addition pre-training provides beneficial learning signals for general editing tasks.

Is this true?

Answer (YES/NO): YES